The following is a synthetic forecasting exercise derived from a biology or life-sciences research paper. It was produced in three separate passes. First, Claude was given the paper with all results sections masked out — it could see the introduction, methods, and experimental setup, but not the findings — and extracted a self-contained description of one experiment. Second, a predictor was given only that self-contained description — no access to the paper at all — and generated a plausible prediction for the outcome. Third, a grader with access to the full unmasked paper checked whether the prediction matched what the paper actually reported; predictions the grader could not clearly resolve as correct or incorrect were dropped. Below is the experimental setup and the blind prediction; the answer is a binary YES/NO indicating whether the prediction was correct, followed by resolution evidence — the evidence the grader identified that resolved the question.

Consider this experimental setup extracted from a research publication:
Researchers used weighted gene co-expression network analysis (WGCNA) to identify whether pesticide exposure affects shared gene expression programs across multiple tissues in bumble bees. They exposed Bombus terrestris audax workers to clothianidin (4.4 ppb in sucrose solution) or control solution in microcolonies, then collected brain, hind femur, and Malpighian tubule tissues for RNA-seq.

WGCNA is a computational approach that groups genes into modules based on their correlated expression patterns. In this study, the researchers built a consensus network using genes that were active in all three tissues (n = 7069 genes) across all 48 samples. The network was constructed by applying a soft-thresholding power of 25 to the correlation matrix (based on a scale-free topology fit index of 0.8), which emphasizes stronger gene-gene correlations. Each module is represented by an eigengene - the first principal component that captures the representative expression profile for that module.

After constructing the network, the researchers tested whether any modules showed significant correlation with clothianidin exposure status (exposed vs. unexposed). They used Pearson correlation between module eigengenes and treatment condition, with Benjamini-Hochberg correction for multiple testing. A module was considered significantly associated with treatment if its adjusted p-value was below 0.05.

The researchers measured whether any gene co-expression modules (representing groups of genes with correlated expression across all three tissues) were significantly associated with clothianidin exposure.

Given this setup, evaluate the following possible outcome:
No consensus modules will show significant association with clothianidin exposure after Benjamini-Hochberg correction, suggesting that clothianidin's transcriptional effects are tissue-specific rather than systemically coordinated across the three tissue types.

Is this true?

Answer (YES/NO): NO